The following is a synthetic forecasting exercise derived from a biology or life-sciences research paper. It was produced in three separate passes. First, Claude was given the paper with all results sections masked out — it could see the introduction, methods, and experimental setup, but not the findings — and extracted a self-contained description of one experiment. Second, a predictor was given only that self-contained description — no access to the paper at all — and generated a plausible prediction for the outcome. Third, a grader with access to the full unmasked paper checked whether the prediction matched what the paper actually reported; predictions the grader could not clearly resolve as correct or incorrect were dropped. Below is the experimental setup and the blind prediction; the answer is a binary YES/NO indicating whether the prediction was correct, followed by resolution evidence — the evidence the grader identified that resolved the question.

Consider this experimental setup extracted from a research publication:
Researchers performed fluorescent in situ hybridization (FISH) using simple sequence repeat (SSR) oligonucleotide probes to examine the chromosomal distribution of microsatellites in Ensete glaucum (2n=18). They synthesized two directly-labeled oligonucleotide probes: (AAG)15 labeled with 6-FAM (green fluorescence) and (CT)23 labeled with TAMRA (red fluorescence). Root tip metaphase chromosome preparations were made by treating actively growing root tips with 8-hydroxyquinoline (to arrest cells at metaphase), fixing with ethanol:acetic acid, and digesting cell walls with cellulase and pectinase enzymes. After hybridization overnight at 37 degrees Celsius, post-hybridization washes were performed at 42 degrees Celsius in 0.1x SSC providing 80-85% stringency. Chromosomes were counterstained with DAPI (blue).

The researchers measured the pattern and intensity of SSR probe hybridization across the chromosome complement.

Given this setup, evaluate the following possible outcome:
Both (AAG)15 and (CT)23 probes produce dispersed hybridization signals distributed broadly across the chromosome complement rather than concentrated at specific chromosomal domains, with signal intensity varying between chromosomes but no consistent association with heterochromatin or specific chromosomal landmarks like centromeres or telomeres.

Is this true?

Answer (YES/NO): NO